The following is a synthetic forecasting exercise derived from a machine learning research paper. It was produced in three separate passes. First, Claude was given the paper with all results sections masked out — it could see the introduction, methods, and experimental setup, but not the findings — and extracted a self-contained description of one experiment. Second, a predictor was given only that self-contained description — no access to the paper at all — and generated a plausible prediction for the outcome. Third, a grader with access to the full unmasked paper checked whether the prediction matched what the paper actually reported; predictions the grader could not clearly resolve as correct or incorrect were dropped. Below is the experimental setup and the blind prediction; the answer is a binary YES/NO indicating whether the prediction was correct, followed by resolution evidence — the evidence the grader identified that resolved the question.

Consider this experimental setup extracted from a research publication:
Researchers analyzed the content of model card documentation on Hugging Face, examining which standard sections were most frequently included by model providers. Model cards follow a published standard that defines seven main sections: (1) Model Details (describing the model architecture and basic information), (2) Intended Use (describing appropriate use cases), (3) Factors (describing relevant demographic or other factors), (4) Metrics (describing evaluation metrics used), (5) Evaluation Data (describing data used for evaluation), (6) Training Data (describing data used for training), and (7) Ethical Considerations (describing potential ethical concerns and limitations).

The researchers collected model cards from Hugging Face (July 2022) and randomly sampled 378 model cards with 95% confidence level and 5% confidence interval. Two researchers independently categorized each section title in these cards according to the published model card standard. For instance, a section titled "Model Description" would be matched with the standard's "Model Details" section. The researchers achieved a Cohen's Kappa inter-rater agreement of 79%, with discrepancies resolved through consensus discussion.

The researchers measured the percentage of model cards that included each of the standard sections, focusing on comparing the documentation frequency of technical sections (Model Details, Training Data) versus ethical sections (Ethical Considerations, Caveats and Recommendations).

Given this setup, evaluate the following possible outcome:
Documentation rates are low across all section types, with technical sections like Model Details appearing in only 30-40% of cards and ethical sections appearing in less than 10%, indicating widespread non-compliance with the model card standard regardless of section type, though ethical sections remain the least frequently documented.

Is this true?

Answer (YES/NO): NO